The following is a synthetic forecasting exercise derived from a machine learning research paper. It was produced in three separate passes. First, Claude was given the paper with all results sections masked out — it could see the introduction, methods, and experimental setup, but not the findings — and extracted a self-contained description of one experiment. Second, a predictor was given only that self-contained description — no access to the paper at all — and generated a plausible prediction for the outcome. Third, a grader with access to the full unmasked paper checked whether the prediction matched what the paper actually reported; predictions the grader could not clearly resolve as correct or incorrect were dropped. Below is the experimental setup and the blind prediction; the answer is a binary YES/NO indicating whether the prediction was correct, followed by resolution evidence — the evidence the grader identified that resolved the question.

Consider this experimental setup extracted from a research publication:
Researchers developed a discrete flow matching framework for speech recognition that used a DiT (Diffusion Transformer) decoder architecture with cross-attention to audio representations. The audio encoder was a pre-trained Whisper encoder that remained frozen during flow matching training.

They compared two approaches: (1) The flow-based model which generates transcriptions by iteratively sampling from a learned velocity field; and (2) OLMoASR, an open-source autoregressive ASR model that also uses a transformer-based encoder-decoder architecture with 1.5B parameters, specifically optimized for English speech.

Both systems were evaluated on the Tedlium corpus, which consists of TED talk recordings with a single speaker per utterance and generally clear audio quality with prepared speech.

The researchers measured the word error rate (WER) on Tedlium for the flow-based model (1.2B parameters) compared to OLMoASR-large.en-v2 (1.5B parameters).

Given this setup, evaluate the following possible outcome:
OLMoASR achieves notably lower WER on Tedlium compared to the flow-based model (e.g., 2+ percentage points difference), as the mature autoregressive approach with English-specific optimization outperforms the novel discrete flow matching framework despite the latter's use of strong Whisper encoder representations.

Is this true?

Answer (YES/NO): NO